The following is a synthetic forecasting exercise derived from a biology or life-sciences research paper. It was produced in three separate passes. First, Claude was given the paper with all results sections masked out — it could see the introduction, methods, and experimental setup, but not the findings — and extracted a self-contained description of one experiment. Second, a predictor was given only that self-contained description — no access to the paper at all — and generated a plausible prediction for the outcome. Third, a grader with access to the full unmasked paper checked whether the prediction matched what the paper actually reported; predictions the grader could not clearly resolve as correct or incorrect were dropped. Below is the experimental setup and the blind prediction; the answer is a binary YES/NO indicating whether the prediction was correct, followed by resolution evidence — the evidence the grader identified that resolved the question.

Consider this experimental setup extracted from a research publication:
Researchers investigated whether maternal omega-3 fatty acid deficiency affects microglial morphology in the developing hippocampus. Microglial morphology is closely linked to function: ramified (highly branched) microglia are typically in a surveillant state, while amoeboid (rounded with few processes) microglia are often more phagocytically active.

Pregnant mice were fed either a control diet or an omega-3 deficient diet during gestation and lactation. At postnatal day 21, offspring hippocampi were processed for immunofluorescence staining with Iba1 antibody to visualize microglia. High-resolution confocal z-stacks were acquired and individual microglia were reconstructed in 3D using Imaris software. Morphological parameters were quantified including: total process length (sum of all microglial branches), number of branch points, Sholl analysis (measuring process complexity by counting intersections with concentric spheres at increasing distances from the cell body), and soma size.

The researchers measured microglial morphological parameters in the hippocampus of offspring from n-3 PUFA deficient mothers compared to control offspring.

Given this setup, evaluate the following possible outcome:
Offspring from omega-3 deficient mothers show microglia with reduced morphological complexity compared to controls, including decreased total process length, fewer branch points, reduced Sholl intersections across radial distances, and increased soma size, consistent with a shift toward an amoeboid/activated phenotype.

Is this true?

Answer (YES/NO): NO